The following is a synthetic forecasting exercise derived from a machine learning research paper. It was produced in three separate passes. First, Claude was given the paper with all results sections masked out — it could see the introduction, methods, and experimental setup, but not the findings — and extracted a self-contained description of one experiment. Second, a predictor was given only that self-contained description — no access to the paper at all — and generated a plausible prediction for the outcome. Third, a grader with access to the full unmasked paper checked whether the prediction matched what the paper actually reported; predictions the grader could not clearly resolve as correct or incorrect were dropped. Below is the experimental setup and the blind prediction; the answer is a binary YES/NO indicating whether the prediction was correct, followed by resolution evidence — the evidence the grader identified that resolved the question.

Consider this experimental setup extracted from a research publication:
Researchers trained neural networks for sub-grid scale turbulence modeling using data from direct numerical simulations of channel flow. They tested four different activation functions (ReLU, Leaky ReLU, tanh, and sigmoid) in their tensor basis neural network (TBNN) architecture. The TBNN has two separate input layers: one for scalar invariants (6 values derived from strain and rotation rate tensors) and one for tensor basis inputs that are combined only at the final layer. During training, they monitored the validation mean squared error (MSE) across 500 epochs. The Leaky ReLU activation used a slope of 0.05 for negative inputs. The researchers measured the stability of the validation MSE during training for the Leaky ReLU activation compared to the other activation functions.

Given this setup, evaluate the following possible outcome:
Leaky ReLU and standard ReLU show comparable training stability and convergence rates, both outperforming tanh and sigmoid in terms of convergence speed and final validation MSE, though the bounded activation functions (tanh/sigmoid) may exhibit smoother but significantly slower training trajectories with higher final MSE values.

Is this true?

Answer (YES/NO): NO